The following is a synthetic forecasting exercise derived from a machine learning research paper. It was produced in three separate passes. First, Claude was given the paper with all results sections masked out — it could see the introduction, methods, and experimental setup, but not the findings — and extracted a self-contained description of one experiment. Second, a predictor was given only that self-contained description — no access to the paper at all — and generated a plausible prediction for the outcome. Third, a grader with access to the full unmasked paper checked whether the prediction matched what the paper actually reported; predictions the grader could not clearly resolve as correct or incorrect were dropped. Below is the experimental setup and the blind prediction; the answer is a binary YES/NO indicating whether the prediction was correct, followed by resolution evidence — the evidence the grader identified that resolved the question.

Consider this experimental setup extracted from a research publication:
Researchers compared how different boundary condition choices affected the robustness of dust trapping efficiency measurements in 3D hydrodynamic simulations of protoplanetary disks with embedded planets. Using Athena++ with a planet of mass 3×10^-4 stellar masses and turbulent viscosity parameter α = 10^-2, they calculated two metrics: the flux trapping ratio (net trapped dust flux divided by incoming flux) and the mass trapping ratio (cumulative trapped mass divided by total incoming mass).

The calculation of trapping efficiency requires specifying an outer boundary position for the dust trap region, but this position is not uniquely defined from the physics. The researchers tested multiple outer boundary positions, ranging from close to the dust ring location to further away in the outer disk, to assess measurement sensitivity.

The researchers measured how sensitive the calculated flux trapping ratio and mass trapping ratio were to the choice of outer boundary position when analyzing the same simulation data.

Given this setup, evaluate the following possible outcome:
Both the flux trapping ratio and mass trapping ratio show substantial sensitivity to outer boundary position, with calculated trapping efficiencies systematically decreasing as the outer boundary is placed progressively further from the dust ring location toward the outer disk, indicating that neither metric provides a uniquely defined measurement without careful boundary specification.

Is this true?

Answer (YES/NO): NO